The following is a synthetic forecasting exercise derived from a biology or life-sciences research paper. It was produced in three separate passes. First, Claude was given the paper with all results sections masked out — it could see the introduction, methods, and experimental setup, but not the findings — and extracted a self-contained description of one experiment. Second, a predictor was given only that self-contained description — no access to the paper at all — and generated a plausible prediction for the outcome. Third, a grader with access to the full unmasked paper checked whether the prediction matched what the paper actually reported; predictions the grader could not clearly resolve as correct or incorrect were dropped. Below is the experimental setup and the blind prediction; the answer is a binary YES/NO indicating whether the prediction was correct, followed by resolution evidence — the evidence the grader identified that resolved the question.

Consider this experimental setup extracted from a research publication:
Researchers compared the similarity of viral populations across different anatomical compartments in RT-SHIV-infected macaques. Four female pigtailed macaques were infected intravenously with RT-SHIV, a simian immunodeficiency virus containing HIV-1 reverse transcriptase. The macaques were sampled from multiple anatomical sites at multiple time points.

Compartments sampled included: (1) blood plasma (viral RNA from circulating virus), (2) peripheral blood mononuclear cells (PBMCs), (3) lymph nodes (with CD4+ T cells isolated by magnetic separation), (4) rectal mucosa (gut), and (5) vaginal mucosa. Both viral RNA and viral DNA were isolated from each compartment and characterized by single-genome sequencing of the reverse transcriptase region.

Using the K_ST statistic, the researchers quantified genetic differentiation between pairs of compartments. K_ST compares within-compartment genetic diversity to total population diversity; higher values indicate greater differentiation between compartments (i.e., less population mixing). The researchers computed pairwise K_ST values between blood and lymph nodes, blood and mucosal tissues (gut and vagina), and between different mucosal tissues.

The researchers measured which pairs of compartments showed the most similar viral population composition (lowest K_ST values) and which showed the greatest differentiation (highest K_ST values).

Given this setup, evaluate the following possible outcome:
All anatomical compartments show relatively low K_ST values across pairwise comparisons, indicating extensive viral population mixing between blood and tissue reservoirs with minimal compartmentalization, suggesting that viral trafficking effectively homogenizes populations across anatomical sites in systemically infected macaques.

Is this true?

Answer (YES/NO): NO